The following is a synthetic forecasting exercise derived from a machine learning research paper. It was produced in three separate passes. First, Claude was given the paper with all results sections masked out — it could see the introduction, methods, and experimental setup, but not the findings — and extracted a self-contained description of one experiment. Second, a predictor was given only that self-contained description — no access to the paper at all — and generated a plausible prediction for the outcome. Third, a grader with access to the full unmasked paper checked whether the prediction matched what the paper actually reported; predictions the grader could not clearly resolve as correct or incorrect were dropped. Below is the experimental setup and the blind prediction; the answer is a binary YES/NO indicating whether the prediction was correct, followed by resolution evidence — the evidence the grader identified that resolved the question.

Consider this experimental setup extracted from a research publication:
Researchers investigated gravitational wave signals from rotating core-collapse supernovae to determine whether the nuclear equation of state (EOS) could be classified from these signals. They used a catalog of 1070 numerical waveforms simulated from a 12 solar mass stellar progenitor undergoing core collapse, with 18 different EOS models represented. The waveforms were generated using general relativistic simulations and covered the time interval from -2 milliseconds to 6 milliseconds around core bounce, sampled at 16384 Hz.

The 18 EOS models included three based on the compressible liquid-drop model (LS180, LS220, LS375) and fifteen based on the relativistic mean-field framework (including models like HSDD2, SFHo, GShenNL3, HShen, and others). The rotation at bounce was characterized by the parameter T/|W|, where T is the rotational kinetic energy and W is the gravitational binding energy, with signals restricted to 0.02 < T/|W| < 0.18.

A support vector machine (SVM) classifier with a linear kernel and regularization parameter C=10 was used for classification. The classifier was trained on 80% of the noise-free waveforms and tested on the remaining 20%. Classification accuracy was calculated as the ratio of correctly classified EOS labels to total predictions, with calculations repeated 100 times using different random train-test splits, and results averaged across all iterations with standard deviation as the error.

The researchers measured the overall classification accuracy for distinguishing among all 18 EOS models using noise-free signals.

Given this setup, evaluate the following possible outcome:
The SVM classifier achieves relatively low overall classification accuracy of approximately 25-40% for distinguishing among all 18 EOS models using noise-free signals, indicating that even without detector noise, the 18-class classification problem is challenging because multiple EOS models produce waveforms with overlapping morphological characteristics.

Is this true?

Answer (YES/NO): YES